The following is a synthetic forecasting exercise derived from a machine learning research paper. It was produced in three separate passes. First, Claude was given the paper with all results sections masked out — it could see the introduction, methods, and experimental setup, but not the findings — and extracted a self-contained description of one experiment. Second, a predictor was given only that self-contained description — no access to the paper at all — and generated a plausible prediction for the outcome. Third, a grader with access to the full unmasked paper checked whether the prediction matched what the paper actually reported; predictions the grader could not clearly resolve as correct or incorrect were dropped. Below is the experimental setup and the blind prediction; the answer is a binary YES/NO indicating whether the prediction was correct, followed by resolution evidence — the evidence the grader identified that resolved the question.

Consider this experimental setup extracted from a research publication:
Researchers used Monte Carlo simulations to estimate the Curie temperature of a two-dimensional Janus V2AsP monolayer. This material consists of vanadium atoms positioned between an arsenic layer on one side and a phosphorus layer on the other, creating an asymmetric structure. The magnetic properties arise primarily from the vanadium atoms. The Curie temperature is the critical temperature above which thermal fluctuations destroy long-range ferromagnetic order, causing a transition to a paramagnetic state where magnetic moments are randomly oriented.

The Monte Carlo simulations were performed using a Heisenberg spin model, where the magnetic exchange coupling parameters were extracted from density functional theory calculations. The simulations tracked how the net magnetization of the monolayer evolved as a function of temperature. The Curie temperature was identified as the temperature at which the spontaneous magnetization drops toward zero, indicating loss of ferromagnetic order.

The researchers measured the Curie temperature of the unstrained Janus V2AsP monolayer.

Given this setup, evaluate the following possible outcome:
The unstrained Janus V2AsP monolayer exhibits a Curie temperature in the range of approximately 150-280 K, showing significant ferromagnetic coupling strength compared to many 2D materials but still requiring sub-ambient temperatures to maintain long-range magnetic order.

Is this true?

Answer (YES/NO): NO